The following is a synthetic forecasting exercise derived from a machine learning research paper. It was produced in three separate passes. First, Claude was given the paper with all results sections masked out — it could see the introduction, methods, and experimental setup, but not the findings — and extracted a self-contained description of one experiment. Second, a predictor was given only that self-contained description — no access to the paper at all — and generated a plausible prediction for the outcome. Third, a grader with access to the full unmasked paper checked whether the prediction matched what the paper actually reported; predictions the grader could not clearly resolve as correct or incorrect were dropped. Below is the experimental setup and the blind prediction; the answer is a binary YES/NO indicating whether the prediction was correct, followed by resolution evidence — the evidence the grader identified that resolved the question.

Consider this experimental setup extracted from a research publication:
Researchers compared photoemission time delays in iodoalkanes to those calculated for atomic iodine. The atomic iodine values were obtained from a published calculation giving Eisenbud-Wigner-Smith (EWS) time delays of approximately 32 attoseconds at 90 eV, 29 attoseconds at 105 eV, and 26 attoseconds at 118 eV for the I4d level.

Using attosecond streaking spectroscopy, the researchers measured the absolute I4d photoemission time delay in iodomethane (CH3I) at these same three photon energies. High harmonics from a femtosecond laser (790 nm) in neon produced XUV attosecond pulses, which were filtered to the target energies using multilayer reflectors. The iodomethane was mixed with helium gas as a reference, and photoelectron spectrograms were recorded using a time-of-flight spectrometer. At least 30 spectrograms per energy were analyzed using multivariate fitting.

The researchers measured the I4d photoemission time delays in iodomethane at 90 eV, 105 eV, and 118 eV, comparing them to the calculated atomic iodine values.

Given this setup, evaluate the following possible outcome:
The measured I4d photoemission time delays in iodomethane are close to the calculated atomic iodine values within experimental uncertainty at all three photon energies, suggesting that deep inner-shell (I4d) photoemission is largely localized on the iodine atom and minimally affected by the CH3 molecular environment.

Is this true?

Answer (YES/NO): NO